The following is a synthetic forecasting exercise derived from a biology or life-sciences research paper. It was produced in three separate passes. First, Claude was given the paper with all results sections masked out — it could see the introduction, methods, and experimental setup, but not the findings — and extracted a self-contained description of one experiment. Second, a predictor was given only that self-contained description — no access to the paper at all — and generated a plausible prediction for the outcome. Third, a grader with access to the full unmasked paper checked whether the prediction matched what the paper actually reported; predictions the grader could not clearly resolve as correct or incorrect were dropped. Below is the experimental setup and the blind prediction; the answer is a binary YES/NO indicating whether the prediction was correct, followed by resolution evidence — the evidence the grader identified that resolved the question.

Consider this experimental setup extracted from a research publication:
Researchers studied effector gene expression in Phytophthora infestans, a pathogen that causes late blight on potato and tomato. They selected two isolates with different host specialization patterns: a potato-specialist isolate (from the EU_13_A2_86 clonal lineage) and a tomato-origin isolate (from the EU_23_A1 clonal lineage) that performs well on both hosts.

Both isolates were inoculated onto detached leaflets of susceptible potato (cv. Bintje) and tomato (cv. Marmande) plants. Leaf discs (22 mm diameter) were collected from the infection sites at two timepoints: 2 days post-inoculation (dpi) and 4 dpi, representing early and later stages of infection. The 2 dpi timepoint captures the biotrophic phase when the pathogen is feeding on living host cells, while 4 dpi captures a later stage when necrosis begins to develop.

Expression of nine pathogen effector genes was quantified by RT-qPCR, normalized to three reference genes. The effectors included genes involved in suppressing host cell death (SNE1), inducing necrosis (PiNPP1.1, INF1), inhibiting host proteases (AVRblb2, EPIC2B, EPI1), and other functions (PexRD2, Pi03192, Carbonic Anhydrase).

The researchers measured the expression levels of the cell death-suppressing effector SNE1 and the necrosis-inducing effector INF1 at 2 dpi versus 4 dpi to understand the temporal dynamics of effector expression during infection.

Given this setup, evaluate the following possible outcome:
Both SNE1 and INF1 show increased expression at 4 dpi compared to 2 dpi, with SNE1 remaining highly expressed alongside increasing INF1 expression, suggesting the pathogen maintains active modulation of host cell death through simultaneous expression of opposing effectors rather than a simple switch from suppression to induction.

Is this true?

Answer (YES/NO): NO